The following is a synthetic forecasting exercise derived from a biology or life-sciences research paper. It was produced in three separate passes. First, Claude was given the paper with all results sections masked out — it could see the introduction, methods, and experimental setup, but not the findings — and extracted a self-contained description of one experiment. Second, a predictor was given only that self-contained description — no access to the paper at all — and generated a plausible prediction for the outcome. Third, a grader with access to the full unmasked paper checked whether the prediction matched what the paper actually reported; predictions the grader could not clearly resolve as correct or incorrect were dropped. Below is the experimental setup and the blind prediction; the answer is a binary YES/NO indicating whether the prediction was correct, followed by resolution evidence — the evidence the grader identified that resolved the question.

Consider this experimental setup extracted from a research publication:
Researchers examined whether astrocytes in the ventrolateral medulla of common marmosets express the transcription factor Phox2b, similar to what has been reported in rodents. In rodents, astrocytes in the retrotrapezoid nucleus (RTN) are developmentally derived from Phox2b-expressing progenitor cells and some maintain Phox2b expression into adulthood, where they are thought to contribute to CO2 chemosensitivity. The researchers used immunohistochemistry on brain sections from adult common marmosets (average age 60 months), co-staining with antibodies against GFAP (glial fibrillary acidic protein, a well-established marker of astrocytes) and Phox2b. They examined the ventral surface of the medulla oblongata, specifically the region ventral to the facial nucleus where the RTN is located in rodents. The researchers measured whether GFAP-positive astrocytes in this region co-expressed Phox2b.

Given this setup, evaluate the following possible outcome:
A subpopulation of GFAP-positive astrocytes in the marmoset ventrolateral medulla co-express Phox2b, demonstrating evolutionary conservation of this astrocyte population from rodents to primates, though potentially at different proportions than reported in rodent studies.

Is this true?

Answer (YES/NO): YES